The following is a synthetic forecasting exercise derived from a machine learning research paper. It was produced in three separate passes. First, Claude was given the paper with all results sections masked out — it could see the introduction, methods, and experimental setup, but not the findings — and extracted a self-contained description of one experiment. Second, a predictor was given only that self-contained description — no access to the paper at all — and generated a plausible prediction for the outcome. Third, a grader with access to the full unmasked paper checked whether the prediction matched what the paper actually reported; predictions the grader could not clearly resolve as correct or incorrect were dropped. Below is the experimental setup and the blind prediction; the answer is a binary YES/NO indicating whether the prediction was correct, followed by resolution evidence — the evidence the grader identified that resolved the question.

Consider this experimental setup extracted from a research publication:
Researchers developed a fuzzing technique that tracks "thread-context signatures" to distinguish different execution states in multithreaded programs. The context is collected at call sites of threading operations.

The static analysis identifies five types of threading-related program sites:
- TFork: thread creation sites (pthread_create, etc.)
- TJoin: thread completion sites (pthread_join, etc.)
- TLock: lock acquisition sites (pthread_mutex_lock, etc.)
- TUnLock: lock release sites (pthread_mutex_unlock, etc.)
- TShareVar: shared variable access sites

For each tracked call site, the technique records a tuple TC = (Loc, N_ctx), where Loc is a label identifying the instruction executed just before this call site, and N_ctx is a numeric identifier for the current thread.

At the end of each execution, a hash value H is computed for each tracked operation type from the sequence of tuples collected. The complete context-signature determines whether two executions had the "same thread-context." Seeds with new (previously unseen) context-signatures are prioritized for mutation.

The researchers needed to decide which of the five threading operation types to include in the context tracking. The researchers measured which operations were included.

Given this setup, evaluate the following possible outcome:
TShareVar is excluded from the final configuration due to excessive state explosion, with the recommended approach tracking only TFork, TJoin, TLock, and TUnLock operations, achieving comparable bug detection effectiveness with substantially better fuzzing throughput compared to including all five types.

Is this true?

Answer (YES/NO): NO